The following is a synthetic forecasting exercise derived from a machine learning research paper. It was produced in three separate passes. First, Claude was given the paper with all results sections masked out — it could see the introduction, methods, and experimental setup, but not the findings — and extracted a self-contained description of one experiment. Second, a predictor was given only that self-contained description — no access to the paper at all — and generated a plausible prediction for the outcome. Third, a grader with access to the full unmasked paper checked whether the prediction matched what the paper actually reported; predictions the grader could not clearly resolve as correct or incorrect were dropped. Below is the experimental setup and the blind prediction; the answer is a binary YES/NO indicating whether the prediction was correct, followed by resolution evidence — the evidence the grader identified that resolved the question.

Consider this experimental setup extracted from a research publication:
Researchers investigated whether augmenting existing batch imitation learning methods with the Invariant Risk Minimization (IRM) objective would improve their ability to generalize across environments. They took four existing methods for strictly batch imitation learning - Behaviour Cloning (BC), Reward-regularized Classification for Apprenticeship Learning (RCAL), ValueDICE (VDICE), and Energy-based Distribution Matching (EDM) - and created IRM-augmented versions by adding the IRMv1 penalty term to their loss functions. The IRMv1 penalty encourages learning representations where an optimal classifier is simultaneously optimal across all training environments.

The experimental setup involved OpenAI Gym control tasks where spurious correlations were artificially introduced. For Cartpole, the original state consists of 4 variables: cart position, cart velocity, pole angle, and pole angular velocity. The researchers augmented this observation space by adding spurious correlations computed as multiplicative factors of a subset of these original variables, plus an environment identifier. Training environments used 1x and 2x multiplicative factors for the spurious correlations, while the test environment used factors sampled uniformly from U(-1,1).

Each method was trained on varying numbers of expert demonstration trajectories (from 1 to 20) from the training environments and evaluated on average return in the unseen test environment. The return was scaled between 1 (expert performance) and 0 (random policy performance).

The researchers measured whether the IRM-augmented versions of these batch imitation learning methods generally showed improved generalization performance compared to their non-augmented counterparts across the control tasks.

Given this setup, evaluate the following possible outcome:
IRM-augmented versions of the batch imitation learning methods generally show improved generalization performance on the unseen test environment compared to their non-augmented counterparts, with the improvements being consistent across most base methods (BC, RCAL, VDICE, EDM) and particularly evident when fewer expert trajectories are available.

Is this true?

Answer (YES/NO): NO